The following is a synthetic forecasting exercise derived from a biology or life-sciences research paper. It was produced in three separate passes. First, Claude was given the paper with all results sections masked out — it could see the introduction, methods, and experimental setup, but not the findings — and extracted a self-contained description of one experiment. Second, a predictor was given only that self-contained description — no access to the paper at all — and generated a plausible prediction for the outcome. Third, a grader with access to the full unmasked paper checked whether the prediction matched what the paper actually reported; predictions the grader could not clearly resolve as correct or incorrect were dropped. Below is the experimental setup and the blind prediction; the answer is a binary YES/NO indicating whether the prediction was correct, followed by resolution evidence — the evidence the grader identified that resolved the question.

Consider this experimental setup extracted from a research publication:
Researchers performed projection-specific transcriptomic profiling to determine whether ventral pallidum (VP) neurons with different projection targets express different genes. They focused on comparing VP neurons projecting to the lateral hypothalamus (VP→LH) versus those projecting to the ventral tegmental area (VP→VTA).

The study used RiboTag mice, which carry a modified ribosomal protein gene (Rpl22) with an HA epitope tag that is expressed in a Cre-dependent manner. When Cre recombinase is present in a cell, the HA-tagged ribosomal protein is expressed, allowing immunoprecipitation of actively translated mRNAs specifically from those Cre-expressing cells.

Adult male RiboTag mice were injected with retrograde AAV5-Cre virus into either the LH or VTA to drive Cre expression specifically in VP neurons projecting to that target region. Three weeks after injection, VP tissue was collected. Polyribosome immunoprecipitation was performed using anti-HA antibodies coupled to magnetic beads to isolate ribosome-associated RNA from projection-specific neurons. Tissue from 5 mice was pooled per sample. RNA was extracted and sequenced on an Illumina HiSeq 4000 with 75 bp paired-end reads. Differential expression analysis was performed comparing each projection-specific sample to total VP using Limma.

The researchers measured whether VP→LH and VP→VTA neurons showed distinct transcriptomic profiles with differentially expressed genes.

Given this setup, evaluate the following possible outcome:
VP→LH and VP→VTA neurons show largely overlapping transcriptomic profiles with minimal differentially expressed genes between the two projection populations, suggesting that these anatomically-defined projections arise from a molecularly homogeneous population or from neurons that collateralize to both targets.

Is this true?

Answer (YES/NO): NO